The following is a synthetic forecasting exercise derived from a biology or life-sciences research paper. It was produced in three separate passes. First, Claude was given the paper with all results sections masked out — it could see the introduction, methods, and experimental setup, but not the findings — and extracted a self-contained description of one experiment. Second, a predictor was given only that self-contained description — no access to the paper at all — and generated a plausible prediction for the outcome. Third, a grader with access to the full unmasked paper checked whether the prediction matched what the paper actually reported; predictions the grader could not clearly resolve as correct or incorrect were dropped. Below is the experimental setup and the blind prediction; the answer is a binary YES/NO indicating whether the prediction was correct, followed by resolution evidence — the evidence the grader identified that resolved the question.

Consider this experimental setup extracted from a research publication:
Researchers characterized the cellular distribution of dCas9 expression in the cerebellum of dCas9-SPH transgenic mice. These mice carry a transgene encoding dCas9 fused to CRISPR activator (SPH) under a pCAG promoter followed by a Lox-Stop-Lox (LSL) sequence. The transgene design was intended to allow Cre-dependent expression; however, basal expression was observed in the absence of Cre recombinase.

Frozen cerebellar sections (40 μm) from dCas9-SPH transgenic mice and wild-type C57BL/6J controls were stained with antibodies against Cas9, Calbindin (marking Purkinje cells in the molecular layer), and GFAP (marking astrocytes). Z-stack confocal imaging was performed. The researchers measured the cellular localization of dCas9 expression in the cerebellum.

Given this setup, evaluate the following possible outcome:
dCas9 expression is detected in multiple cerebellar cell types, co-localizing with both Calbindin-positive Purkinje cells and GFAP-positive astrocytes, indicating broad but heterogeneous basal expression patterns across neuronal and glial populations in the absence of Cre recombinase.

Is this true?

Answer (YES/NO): NO